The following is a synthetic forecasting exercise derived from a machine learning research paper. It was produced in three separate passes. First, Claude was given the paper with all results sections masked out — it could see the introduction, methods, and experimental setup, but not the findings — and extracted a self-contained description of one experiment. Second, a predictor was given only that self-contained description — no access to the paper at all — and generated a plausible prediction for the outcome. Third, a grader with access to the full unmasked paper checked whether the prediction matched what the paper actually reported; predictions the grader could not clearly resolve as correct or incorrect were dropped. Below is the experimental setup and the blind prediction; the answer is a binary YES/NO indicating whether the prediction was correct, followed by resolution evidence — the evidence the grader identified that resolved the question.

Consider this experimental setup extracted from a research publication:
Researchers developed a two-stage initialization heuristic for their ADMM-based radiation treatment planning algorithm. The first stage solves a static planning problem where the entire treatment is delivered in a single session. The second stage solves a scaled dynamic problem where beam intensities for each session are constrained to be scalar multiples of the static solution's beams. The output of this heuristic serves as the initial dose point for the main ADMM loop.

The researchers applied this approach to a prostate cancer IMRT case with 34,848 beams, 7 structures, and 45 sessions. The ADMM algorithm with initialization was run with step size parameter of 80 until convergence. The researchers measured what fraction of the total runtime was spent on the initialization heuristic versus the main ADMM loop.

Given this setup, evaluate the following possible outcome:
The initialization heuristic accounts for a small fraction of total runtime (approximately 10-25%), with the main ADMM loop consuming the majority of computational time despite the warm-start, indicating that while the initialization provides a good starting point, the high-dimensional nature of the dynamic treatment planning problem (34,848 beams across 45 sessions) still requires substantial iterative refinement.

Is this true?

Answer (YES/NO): NO